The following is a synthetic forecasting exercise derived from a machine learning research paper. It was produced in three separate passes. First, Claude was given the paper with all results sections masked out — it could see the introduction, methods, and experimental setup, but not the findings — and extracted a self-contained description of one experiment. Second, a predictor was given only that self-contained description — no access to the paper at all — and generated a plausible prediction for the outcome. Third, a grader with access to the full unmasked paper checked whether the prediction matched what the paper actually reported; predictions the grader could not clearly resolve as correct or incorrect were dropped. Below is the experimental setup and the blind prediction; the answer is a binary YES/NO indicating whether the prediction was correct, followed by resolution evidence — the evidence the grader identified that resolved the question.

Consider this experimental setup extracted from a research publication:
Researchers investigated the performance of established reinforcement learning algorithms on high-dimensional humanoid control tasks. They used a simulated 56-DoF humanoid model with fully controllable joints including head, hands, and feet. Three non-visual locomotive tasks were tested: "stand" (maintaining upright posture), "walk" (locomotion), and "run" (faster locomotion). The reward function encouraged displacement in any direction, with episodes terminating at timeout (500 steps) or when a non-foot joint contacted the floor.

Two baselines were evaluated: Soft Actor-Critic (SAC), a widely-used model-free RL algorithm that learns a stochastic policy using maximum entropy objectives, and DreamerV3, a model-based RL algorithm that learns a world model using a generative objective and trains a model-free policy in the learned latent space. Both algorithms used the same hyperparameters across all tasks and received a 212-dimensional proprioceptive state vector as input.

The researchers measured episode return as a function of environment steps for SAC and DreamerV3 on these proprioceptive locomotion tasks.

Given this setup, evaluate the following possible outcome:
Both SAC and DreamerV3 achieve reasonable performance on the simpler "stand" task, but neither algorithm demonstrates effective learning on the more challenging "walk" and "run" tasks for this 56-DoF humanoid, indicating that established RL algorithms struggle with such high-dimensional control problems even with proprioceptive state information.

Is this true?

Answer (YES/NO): NO